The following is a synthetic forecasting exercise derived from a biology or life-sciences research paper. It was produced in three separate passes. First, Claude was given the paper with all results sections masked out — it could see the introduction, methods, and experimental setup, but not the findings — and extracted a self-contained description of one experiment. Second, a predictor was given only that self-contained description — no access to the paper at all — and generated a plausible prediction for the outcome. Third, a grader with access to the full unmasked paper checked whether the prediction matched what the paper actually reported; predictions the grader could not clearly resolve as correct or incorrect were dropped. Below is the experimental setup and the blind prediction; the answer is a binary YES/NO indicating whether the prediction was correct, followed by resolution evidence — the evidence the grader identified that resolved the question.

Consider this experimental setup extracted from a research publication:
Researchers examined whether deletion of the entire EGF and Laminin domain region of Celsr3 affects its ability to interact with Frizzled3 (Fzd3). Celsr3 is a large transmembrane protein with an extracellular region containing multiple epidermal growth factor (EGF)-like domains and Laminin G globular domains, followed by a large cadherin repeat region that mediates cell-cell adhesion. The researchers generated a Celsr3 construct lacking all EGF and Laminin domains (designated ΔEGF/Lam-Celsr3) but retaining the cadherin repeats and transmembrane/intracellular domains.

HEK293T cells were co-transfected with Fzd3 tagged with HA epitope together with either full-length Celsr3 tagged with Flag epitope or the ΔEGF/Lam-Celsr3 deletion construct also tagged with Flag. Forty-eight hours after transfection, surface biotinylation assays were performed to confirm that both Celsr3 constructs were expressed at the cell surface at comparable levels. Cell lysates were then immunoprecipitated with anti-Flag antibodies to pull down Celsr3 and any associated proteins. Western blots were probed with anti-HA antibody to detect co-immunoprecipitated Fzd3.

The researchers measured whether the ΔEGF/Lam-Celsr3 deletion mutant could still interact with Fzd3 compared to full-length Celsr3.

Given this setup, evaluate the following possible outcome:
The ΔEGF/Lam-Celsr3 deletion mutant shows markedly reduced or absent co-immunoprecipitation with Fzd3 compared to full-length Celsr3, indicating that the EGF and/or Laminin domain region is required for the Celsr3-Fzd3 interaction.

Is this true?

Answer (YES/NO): YES